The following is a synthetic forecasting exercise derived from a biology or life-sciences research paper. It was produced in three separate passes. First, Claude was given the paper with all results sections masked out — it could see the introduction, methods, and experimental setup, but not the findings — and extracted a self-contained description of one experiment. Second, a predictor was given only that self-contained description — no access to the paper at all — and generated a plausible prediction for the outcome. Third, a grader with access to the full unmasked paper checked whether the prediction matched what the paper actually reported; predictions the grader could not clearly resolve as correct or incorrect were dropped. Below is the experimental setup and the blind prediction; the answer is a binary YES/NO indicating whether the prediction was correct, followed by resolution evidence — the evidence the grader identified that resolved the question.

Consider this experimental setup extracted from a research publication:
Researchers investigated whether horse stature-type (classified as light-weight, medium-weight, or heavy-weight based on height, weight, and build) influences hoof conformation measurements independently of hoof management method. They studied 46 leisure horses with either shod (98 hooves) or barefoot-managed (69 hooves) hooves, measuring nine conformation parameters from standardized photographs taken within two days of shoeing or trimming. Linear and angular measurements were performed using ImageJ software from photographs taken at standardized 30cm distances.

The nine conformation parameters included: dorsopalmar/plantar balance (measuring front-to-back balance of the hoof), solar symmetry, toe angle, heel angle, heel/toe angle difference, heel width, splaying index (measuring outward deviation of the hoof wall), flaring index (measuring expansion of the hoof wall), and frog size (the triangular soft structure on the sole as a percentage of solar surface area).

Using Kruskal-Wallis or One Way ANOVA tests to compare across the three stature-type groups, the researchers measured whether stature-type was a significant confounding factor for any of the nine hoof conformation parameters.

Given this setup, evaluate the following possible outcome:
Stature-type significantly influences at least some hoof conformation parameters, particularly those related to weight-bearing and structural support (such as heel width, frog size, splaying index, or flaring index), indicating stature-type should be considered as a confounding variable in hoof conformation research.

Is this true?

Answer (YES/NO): YES